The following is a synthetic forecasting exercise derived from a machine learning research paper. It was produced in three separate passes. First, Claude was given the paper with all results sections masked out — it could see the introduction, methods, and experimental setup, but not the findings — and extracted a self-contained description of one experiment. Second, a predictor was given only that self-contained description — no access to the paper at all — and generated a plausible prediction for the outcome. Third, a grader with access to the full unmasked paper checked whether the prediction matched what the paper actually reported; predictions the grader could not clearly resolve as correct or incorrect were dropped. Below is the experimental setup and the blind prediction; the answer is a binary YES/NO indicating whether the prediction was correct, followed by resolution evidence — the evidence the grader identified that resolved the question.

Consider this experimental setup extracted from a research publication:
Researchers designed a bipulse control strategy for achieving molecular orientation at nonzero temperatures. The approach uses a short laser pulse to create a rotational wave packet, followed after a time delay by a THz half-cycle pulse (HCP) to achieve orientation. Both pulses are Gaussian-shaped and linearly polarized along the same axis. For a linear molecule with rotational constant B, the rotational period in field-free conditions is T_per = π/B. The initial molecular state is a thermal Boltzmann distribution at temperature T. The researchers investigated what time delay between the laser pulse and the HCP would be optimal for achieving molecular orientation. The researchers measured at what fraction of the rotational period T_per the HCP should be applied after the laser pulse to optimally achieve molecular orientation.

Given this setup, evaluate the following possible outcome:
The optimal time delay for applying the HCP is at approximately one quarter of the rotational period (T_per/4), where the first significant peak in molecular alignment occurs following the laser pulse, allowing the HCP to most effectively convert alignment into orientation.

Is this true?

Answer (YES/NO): NO